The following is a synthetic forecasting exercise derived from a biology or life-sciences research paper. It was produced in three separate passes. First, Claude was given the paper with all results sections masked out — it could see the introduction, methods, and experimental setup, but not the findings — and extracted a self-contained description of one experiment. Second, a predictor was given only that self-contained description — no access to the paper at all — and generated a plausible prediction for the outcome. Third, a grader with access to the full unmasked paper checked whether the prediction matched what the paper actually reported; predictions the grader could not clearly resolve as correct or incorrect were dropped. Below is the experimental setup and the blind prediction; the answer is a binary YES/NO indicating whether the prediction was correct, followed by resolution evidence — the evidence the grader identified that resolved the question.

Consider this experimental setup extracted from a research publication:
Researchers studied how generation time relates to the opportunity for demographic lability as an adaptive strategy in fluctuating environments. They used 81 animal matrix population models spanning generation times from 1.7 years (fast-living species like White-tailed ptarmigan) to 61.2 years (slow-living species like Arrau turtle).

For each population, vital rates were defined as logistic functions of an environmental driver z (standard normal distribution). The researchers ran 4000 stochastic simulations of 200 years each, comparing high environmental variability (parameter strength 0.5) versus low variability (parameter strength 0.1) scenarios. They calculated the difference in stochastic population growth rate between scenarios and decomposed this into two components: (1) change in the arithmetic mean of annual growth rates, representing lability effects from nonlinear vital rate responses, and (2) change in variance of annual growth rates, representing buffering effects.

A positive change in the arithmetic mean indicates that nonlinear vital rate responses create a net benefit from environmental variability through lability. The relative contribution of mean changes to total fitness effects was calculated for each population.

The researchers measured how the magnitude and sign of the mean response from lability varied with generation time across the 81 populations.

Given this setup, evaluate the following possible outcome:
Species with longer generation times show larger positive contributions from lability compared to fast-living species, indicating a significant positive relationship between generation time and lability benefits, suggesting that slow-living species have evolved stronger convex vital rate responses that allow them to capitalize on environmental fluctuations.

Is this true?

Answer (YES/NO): NO